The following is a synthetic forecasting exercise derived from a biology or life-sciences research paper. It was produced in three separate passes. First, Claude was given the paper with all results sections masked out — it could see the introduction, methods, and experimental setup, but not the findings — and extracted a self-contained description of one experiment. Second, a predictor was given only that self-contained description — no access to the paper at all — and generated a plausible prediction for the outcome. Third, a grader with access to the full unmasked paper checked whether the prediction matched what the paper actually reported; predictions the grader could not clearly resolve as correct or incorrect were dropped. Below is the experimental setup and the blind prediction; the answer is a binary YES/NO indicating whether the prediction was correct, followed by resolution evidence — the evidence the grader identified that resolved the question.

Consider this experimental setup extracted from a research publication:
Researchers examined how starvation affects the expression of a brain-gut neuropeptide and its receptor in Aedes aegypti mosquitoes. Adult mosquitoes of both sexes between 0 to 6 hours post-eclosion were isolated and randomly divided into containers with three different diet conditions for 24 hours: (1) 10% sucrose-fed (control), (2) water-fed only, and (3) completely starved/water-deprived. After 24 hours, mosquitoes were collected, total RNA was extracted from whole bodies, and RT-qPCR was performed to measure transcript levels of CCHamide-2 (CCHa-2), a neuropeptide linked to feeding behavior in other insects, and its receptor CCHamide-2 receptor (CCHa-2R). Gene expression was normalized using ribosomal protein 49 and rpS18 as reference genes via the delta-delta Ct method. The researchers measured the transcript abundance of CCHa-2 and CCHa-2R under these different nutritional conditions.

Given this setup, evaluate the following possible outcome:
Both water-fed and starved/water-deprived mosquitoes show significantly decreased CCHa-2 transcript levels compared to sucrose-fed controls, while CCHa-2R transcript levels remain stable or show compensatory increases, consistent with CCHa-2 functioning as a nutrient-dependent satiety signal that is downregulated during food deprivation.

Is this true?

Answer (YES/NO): NO